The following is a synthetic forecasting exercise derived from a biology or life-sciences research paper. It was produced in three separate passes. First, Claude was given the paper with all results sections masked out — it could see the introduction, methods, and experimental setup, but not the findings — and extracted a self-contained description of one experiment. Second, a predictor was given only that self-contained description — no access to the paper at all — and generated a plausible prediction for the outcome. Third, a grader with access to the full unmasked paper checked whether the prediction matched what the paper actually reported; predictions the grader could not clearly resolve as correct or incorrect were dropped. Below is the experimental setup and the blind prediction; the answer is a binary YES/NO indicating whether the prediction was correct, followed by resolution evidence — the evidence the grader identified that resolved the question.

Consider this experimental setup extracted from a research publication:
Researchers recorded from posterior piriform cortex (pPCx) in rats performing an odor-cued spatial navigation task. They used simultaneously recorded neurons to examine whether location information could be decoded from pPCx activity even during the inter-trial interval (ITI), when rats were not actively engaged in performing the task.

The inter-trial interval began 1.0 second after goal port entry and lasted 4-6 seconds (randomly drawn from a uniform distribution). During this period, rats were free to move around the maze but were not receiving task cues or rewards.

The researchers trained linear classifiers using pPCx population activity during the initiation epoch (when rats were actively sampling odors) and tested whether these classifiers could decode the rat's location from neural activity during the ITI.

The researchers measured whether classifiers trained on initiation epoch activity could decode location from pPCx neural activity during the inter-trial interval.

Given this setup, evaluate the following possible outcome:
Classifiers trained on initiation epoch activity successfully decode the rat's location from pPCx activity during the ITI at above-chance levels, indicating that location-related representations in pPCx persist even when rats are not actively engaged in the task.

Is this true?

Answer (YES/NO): YES